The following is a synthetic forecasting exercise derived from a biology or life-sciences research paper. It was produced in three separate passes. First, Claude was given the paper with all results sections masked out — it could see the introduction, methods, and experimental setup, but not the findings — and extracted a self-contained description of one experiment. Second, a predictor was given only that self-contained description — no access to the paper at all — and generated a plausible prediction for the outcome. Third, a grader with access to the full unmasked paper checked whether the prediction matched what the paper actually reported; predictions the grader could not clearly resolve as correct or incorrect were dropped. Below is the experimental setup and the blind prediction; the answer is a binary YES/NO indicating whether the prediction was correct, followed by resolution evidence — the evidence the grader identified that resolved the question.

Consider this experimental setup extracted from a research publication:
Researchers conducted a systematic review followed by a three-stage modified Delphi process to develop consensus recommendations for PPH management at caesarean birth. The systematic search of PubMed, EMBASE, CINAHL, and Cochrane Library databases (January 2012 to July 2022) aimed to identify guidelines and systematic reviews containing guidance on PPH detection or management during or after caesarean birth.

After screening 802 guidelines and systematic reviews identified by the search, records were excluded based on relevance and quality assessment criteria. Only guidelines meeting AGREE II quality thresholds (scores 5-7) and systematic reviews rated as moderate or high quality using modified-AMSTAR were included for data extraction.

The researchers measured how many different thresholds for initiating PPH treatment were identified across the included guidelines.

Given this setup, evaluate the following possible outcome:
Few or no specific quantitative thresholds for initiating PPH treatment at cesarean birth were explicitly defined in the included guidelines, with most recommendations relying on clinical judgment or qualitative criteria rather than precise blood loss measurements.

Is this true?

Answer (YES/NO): NO